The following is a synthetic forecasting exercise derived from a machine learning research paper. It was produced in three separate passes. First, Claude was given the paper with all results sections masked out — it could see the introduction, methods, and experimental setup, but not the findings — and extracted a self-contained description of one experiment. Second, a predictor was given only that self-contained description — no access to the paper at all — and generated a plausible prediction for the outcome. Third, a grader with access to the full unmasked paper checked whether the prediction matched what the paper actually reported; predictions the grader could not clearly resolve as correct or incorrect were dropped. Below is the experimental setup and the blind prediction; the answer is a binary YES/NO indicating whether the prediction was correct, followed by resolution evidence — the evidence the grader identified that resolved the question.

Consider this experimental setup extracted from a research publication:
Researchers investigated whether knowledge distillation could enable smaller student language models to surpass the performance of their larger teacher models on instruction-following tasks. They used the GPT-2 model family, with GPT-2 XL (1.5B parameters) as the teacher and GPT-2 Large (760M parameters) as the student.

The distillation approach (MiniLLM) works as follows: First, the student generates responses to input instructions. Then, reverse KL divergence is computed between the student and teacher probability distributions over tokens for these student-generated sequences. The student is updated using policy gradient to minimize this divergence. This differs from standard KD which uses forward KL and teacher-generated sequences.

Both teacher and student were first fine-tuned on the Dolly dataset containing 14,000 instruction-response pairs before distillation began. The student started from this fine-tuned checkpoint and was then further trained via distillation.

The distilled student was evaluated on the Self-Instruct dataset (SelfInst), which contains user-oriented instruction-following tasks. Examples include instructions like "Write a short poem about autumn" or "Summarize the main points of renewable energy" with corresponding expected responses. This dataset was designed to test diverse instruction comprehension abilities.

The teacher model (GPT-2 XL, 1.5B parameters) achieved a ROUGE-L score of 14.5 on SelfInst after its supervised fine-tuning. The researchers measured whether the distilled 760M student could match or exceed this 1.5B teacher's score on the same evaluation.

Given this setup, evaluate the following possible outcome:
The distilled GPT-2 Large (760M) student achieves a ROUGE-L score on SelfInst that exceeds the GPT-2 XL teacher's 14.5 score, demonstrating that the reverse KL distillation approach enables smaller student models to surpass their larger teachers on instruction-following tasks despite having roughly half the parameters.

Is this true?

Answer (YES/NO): YES